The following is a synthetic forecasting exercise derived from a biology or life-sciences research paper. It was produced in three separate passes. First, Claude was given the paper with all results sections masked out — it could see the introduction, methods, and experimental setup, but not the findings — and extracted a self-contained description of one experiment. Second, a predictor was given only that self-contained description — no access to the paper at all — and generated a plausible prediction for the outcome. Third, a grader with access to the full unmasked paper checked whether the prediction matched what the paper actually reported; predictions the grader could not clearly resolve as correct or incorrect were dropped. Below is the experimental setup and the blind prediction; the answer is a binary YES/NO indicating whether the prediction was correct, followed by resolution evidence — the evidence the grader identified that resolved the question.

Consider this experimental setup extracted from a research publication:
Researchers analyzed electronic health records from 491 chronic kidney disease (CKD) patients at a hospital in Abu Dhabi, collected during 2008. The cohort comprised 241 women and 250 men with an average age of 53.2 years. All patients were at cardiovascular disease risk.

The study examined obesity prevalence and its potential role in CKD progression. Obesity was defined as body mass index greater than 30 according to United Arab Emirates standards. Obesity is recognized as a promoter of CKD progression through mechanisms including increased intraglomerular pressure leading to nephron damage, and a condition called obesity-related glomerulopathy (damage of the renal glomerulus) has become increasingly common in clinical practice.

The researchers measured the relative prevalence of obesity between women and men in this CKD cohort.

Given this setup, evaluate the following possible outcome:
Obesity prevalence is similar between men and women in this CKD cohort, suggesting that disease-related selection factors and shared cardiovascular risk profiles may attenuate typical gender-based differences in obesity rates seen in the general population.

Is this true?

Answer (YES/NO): NO